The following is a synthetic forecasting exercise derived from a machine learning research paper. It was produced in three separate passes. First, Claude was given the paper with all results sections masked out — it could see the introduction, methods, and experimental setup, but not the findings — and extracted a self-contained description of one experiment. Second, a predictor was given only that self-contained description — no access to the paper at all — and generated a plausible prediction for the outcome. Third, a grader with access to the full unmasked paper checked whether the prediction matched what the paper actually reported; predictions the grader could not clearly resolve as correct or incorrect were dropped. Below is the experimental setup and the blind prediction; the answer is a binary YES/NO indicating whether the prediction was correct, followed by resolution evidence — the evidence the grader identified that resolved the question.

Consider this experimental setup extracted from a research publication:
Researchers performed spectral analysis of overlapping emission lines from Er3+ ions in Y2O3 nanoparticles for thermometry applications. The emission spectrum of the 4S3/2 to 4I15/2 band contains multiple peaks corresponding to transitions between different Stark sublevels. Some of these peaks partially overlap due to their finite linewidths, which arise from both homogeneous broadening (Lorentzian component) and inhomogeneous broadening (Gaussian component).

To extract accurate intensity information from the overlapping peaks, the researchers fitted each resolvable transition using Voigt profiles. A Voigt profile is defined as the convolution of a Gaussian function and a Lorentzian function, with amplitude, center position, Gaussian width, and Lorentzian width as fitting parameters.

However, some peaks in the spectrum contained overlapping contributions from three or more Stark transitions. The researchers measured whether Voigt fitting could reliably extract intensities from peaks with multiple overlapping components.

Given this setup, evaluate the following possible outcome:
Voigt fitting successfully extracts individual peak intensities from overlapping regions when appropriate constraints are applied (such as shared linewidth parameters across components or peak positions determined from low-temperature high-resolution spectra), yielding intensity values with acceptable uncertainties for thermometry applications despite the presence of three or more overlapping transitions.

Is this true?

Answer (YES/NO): NO